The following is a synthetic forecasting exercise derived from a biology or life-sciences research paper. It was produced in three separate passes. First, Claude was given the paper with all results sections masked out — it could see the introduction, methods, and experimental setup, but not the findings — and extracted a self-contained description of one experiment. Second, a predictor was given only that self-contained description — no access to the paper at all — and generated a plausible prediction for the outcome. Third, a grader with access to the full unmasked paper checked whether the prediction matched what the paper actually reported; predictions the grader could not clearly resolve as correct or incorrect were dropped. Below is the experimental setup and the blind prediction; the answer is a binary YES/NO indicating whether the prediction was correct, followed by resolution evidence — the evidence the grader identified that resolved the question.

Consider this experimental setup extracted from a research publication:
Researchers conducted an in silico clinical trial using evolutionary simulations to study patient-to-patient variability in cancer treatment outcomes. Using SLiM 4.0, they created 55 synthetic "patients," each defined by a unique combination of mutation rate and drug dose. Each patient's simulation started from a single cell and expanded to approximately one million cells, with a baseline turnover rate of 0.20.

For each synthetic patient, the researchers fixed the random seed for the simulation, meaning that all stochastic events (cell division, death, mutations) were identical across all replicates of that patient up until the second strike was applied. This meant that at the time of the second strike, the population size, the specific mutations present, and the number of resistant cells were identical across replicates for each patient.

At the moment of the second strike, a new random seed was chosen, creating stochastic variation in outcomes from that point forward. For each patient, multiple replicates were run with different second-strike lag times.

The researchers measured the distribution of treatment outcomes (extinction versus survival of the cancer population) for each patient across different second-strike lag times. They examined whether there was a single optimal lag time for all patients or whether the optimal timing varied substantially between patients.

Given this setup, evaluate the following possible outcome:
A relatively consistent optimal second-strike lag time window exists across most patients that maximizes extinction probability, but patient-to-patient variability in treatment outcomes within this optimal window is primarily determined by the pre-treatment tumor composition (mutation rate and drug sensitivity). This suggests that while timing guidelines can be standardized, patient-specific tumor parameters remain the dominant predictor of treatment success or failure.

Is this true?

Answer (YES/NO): NO